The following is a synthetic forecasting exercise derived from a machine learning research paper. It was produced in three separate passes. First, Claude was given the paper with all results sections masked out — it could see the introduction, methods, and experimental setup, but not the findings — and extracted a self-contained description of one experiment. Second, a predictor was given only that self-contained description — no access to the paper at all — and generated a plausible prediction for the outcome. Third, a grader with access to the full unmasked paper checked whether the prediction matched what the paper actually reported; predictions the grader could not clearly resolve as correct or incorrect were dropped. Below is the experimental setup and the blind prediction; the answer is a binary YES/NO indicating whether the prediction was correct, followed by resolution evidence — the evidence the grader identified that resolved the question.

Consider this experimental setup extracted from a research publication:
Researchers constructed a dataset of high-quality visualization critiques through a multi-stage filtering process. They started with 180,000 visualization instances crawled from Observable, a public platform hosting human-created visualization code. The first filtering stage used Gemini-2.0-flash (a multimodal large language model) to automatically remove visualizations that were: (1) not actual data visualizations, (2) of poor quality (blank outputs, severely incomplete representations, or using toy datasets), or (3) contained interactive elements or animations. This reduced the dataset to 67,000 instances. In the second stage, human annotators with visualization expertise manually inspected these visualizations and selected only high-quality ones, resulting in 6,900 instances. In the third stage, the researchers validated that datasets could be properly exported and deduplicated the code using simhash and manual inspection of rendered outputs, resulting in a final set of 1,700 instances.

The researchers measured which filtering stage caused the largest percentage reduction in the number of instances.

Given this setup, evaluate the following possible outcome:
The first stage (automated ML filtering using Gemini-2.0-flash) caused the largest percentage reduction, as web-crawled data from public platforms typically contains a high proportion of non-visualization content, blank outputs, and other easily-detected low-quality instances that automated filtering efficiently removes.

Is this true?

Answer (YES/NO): NO